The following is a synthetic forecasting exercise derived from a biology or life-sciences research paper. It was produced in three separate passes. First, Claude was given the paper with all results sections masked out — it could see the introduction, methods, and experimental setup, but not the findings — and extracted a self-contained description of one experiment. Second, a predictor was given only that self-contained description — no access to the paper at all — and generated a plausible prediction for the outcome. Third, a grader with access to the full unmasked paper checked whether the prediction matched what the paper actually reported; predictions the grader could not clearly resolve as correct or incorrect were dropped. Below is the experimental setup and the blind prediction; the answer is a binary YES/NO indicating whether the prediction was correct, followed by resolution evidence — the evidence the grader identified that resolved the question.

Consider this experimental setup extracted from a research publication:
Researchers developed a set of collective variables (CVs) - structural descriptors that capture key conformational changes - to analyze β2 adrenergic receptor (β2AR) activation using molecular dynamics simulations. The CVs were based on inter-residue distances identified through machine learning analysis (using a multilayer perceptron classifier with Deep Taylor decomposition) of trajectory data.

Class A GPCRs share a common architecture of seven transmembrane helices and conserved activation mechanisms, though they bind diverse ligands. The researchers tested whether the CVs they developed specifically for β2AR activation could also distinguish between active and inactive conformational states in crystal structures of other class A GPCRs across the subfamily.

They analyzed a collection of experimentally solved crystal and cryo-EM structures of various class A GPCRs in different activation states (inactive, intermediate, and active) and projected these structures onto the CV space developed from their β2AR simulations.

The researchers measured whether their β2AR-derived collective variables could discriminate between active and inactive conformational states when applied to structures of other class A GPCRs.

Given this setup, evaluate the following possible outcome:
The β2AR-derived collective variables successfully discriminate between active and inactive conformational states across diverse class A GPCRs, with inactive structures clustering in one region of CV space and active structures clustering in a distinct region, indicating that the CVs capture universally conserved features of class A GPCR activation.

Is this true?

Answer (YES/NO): YES